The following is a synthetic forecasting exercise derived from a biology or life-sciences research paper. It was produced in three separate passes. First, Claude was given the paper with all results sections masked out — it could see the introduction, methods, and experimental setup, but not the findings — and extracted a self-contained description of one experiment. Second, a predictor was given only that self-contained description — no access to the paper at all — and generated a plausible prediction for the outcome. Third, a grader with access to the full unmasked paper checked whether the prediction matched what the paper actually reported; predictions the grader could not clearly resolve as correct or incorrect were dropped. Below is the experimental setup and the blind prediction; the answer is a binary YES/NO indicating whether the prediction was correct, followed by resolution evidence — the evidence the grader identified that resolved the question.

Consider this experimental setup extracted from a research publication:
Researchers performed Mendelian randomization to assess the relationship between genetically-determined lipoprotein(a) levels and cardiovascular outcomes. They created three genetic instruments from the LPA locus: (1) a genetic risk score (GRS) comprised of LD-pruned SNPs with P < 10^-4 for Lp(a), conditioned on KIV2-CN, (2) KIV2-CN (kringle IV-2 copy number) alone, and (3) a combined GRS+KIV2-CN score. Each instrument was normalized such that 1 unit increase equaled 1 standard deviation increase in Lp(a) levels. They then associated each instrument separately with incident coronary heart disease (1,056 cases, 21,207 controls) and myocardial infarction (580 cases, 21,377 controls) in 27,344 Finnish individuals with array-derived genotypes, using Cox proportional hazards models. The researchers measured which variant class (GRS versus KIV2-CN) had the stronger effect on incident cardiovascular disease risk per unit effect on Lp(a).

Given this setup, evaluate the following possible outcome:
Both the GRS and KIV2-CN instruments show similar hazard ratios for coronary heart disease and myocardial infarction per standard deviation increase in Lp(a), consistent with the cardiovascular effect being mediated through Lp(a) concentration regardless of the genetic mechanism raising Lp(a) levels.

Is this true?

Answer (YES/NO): NO